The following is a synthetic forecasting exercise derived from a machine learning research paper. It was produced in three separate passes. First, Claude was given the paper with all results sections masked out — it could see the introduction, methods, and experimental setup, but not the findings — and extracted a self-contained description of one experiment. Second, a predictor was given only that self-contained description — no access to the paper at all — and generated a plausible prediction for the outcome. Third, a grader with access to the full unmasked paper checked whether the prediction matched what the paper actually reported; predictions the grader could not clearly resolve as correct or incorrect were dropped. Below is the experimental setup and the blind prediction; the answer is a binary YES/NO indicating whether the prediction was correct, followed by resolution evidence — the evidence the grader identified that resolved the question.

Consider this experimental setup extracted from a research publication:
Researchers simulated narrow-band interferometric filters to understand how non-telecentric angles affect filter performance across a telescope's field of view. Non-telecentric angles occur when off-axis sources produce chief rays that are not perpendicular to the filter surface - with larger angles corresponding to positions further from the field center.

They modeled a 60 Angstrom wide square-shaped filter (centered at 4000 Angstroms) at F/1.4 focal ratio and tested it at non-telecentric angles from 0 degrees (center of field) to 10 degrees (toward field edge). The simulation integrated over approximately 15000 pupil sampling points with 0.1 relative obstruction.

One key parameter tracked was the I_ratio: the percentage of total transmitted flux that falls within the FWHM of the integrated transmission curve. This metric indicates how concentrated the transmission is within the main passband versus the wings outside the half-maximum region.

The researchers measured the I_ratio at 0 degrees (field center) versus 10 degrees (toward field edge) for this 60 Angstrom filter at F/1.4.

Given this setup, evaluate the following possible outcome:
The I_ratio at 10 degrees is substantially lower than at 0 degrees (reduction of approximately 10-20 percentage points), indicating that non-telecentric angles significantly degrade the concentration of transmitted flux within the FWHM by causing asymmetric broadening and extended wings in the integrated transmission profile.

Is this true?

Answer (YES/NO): NO